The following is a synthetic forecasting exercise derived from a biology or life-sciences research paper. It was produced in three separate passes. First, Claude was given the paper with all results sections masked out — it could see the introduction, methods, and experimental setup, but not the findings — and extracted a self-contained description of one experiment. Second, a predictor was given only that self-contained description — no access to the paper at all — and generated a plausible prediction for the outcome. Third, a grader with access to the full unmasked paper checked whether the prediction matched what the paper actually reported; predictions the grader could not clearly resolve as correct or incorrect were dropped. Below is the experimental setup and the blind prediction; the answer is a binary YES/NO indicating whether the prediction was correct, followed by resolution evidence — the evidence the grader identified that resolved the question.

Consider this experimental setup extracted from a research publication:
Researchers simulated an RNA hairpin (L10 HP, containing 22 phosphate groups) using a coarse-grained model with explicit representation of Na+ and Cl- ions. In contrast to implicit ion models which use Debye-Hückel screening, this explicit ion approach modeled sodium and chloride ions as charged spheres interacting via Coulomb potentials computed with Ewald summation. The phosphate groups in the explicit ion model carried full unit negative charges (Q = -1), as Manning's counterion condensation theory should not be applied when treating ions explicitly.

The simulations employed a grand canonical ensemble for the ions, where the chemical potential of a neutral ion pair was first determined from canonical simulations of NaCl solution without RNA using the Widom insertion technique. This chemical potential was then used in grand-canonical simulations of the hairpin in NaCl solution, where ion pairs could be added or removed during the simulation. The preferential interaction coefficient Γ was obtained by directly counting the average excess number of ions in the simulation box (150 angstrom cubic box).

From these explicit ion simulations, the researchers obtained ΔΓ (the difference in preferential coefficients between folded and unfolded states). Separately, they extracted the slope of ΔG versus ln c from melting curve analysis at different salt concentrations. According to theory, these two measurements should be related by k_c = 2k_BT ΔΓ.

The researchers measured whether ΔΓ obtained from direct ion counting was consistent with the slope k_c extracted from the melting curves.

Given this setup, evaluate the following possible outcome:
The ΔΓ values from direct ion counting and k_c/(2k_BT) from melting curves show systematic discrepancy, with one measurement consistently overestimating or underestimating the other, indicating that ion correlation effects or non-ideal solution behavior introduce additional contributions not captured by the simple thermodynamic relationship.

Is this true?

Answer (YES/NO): NO